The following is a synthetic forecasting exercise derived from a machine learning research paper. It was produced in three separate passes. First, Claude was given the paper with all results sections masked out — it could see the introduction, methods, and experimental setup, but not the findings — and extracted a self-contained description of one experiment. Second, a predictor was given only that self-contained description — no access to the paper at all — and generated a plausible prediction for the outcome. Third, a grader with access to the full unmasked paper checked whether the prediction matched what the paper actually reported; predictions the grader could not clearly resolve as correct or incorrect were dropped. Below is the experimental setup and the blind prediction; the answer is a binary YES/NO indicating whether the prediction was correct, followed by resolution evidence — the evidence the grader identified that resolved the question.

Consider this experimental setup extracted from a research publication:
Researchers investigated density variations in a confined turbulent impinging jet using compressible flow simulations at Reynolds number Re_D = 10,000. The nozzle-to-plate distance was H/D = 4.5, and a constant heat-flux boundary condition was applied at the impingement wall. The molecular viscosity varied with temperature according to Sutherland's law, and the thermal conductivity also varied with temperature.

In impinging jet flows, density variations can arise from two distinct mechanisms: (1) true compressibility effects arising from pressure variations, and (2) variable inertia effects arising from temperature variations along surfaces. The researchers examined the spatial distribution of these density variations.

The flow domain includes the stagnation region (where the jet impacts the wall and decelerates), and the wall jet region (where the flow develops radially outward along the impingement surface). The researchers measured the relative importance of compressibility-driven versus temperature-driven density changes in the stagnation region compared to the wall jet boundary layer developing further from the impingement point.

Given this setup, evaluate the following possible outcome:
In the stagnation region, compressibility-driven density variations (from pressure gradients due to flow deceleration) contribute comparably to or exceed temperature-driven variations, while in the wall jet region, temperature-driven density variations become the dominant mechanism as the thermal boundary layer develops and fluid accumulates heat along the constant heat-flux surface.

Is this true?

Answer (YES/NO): YES